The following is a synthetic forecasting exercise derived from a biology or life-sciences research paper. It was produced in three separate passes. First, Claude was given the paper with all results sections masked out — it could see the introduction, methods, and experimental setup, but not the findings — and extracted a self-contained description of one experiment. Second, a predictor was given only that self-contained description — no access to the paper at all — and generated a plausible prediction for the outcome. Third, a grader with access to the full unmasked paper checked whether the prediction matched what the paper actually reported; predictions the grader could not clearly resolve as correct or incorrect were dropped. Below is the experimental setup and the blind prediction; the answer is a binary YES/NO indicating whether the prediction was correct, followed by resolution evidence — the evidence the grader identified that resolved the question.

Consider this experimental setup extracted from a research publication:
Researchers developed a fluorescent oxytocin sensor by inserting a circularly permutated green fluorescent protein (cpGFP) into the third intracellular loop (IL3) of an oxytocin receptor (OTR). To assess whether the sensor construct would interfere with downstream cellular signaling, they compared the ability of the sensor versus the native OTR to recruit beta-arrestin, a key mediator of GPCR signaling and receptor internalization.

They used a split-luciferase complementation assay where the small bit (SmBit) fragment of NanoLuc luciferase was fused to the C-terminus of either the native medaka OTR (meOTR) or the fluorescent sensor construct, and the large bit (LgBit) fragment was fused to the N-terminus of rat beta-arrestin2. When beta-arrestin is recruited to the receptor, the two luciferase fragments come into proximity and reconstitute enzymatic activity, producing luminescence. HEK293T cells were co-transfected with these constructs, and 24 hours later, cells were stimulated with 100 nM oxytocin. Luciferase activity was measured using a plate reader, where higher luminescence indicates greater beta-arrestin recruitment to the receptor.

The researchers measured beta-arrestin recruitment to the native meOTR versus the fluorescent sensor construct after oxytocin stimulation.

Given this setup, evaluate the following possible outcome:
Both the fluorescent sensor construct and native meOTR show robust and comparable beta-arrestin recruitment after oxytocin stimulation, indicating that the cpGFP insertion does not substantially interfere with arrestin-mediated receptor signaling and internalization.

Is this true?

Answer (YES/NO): NO